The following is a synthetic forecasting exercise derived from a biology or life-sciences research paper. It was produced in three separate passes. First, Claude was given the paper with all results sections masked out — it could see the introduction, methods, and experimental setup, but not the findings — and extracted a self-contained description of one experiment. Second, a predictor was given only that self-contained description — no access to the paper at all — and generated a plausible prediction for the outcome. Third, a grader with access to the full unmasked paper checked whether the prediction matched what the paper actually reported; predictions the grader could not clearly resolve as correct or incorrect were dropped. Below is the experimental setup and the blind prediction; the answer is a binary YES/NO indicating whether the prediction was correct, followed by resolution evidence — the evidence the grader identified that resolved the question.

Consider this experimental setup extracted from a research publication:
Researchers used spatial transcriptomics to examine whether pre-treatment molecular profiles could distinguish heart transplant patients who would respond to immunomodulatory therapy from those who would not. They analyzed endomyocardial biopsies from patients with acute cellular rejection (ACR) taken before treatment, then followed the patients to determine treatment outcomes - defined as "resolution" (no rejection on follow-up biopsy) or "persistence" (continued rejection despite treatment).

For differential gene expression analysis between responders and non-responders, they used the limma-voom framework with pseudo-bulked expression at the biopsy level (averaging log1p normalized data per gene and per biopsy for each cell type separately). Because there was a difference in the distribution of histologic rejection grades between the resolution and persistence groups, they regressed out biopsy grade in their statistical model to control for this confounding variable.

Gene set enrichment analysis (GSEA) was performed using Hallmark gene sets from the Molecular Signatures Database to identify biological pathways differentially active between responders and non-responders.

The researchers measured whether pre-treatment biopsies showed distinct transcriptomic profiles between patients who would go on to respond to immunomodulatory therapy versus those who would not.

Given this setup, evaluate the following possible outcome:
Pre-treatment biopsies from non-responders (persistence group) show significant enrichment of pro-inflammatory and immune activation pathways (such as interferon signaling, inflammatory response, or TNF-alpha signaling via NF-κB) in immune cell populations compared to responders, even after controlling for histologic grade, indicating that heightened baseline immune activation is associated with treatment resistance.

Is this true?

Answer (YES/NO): NO